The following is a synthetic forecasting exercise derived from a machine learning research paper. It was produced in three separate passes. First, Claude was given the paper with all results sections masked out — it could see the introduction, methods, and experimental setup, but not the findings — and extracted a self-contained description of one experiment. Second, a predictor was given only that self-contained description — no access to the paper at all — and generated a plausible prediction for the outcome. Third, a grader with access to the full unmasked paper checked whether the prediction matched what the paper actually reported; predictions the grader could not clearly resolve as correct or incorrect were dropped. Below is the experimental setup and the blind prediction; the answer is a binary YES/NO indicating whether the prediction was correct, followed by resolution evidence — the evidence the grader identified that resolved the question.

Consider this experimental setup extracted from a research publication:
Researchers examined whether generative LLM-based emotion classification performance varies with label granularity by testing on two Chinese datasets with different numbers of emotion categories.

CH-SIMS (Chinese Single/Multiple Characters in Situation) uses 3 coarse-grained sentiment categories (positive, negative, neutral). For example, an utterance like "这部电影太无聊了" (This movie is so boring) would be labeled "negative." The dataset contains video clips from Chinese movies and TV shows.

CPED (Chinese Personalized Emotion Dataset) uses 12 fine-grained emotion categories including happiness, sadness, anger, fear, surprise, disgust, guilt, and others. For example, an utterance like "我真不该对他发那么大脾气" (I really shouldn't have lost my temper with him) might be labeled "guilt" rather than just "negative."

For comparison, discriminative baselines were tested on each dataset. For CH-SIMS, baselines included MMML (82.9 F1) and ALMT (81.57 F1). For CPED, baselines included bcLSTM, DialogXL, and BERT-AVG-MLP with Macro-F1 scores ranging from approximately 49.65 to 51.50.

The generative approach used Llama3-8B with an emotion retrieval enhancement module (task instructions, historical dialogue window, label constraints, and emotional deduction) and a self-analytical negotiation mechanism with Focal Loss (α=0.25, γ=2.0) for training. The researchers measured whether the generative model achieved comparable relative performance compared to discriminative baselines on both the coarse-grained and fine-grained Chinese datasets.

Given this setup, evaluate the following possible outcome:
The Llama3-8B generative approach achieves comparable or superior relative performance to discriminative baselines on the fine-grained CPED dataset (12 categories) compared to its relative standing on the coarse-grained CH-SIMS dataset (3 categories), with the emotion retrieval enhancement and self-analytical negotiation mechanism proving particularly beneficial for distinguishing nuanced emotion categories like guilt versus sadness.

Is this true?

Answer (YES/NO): NO